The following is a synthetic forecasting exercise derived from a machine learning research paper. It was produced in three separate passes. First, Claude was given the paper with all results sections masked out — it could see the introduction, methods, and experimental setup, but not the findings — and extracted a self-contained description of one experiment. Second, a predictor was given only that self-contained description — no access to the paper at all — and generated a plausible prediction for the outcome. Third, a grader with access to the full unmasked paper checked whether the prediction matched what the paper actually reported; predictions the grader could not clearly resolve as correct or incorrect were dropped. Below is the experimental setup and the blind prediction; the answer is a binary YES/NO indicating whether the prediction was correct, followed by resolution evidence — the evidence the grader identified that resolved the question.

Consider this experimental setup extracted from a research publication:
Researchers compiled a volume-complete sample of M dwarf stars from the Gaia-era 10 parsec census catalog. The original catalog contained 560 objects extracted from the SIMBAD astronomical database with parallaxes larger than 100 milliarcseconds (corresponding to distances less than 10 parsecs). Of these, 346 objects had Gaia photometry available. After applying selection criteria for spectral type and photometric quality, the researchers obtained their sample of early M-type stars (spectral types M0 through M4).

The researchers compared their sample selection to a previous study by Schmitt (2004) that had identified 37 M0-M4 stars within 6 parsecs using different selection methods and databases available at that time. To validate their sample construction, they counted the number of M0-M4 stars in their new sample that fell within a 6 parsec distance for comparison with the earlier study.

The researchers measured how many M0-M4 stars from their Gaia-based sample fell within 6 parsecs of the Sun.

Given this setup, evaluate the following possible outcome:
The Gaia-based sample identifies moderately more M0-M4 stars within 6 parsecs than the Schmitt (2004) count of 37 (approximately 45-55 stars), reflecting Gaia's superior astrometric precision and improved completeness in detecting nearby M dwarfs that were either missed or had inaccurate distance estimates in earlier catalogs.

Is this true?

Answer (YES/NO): NO